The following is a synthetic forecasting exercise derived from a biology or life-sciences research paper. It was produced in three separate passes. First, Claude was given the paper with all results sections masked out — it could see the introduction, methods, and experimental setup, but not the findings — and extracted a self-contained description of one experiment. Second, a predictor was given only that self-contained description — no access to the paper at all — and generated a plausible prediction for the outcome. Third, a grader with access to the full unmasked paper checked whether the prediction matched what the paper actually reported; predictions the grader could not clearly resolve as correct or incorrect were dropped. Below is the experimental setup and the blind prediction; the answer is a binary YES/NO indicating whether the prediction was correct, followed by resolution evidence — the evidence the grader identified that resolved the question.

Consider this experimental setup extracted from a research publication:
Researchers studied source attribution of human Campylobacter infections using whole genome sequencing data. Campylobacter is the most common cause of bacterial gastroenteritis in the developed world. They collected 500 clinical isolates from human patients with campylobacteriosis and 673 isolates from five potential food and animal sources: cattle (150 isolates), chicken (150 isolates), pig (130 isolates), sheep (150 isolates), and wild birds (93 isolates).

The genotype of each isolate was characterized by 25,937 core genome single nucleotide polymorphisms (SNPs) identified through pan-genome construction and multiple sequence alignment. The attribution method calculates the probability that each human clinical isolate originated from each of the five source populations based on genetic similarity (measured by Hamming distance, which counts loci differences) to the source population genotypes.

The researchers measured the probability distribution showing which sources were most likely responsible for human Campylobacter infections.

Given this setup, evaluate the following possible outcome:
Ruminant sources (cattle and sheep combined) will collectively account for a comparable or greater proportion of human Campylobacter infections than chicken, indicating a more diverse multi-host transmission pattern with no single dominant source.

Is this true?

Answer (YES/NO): NO